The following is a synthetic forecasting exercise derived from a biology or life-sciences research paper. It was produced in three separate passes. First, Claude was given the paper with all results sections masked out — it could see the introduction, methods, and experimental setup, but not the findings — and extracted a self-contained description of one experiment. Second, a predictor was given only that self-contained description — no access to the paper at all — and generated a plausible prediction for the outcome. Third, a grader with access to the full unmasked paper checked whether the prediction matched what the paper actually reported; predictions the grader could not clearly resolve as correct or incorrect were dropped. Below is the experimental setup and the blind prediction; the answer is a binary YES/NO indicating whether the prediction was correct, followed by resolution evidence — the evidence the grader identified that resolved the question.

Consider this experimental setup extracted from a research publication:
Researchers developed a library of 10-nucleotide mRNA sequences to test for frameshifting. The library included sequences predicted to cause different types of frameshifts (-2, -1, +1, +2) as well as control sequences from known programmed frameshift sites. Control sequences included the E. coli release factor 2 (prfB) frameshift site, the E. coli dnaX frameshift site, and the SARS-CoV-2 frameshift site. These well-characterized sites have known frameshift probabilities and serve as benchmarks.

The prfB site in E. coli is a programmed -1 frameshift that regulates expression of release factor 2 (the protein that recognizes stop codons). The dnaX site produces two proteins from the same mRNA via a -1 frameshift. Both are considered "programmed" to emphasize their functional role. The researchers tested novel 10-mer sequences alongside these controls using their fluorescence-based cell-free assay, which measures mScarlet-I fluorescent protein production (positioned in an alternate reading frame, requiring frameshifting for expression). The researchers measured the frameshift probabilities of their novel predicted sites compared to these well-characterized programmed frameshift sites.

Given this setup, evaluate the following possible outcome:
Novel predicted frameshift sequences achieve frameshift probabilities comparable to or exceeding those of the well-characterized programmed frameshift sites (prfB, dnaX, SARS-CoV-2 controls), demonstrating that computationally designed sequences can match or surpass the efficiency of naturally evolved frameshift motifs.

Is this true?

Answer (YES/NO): YES